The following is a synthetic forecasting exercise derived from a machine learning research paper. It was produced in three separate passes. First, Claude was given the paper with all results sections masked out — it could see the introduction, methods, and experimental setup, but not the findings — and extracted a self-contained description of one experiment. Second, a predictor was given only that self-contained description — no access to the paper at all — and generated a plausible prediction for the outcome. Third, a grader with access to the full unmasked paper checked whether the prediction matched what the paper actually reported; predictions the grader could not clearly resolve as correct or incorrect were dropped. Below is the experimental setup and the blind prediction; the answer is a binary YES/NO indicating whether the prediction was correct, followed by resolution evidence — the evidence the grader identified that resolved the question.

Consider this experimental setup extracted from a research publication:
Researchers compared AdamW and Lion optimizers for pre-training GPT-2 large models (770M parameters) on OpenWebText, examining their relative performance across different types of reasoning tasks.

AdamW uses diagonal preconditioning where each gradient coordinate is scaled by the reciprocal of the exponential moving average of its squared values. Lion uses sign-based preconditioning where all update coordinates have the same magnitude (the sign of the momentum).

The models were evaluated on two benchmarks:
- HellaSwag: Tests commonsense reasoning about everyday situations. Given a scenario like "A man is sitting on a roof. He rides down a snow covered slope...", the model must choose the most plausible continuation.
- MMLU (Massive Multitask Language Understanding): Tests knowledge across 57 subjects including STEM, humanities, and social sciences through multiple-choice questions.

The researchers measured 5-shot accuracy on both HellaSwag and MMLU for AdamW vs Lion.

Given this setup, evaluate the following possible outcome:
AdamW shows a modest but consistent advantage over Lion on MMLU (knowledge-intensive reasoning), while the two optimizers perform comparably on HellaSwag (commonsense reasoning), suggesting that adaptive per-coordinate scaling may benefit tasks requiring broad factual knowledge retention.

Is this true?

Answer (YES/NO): NO